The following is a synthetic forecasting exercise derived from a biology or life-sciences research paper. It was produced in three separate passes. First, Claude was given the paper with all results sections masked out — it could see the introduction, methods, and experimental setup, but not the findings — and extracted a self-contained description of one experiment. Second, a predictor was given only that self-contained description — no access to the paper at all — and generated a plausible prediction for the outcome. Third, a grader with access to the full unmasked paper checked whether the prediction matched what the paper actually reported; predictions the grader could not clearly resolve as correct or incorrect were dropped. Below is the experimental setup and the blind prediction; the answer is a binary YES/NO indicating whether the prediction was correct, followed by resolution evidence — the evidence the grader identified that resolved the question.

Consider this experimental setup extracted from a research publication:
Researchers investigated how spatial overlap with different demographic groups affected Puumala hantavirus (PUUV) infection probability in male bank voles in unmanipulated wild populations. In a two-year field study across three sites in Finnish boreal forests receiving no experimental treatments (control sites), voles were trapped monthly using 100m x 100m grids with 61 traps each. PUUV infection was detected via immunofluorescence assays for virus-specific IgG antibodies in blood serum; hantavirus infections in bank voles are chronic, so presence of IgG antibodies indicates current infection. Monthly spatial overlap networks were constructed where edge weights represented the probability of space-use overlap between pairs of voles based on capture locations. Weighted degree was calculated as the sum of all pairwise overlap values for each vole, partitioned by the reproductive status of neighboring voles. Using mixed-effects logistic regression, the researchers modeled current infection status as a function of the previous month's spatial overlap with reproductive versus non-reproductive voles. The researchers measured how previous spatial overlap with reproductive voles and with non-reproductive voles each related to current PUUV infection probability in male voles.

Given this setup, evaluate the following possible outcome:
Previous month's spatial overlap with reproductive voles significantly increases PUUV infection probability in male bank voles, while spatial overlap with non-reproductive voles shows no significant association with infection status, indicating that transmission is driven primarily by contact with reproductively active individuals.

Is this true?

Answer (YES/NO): NO